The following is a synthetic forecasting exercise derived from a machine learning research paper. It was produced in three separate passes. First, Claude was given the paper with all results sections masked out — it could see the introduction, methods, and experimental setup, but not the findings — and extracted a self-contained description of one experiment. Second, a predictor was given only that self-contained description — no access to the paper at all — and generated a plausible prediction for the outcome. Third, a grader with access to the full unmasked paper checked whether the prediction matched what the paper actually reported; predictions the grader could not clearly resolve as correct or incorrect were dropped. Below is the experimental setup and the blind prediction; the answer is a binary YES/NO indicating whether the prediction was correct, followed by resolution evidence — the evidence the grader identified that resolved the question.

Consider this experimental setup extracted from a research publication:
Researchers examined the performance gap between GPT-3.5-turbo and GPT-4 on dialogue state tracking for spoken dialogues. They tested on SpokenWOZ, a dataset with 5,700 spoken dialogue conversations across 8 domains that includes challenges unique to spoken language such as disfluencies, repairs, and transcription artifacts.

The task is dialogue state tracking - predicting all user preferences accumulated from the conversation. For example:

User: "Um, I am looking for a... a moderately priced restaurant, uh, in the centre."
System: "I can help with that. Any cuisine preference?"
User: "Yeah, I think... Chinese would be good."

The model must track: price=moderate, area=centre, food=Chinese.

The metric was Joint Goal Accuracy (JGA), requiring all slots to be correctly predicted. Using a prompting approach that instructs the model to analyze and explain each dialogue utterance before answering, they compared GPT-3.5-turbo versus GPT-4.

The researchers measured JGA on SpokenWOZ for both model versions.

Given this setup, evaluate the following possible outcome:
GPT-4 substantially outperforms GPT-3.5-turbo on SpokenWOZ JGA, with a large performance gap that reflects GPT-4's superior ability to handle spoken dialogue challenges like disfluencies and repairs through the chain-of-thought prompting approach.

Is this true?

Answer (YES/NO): NO